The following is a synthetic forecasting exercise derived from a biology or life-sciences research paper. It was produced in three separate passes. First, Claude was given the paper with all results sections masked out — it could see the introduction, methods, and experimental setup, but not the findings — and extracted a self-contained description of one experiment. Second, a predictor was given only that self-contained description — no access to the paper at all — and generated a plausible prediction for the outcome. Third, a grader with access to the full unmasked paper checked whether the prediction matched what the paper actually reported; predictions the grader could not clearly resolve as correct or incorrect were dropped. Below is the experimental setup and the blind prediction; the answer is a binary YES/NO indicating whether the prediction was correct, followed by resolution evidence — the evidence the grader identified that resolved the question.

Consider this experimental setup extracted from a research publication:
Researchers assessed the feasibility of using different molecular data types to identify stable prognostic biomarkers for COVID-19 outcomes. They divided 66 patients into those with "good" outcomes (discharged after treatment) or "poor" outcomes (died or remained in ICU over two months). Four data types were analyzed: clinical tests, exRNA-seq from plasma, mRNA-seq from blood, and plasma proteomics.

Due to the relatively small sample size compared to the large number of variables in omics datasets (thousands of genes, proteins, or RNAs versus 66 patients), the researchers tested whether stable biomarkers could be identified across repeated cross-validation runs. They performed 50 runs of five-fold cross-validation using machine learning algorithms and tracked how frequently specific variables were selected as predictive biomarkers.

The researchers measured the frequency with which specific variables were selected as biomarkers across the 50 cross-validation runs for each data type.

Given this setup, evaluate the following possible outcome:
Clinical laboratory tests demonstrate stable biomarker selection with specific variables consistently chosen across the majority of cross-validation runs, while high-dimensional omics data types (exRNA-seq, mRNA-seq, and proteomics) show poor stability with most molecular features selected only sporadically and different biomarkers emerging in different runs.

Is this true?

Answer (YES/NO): NO